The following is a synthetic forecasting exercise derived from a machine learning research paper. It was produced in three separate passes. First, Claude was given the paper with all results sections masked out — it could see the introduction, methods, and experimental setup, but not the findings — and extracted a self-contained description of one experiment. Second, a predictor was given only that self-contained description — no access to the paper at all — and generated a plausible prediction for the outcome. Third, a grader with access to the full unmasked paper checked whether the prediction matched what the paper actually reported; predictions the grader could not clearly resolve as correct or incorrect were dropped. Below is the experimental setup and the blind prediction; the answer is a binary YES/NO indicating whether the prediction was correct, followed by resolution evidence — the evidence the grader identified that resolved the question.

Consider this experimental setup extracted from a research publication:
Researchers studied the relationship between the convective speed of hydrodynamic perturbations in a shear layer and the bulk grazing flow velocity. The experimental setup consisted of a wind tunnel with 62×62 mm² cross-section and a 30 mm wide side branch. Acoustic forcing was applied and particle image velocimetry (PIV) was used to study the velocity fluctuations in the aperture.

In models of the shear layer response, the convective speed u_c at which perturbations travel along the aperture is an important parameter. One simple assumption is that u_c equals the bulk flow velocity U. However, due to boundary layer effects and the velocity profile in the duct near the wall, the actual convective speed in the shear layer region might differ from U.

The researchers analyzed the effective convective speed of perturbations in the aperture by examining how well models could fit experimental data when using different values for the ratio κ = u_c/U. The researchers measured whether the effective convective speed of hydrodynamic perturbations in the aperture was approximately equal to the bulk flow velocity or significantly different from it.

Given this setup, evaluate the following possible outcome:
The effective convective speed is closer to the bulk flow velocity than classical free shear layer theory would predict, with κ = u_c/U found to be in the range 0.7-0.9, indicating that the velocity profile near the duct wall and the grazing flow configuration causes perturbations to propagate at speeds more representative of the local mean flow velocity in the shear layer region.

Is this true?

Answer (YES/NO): YES